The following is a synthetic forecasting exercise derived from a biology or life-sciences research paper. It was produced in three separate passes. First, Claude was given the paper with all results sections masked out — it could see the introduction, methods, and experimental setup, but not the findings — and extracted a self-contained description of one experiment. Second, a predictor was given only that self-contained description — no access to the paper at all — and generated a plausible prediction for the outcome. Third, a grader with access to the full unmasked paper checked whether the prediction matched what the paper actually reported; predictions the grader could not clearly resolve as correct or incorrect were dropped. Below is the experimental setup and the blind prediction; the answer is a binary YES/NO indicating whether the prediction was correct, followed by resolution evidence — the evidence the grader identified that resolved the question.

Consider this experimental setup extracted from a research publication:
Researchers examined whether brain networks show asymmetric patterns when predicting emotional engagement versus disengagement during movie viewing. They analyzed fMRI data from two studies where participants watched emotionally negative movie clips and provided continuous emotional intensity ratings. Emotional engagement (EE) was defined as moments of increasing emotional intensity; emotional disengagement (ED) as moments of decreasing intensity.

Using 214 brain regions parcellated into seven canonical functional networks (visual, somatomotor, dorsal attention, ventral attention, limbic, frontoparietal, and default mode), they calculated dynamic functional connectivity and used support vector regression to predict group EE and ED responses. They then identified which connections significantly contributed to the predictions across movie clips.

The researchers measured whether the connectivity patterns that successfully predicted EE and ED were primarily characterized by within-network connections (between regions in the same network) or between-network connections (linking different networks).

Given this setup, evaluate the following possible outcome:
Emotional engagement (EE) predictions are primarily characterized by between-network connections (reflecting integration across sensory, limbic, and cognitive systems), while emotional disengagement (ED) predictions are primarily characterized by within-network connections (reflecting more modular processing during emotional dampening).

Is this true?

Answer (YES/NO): NO